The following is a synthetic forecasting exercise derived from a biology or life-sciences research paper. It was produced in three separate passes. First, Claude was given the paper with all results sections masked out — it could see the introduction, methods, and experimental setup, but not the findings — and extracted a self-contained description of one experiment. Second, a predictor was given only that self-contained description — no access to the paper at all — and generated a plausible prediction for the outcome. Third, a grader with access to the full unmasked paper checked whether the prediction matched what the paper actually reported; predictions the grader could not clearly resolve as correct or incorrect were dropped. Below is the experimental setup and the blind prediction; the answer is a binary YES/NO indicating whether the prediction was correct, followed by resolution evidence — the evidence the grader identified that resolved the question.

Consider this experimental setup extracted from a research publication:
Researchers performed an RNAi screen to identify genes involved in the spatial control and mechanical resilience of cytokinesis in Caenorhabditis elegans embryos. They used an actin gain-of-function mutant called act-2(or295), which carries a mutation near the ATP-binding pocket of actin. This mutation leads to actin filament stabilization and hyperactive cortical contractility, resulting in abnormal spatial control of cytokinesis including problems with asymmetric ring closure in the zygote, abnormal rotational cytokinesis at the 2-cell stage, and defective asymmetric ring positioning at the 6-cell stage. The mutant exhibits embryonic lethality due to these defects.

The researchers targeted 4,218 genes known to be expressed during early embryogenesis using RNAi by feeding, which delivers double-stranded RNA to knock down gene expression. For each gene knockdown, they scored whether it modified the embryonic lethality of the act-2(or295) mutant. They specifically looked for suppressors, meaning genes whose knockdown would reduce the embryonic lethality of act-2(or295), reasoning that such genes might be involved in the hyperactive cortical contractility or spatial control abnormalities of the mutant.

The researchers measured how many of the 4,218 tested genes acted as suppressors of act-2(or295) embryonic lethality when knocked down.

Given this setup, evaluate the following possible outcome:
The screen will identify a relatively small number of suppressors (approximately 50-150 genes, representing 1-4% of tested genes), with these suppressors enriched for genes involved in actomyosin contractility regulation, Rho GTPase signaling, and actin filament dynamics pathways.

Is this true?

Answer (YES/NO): NO